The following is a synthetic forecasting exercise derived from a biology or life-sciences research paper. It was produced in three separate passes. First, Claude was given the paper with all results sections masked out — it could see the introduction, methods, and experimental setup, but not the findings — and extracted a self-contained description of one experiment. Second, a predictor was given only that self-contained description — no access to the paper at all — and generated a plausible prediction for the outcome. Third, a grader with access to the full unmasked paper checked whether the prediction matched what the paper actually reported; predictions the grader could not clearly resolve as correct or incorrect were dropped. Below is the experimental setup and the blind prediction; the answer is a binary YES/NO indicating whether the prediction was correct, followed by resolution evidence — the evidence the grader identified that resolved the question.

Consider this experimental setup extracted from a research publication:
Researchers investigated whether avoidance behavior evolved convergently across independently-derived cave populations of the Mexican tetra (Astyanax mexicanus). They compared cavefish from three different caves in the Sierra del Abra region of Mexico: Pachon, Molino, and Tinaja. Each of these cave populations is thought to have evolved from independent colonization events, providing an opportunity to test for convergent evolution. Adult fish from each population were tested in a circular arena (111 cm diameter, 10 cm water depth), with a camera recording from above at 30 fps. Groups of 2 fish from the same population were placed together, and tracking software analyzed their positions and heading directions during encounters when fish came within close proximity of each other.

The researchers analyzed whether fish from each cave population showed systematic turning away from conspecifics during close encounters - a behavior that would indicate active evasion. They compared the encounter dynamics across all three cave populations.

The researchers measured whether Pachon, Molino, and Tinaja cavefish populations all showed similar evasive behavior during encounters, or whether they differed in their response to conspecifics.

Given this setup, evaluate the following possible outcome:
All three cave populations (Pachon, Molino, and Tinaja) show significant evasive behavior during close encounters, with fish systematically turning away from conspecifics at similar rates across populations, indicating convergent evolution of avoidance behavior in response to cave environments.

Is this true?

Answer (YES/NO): YES